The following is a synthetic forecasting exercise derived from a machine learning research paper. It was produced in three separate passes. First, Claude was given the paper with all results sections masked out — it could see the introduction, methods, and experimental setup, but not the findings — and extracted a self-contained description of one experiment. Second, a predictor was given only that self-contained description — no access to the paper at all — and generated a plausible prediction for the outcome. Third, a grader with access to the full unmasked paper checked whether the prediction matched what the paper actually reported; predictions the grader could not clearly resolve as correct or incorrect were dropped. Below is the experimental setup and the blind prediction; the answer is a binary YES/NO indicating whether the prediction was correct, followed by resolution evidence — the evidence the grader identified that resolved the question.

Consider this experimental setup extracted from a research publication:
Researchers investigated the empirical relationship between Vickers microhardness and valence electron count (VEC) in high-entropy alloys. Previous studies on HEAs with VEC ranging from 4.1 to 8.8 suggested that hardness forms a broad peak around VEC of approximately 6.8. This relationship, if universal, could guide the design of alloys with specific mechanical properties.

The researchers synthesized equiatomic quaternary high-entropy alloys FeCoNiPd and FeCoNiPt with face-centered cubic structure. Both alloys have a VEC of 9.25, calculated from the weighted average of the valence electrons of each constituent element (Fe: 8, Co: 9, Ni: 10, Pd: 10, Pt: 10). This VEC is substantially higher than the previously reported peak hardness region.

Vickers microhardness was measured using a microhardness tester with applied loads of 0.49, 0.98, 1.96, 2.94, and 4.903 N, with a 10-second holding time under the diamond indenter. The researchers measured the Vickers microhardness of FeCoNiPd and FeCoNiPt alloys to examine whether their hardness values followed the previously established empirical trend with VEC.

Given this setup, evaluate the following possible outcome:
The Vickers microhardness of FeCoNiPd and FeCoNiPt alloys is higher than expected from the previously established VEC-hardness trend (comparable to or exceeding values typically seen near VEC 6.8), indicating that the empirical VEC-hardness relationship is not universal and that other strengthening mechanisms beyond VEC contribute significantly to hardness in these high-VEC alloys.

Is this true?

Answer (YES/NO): NO